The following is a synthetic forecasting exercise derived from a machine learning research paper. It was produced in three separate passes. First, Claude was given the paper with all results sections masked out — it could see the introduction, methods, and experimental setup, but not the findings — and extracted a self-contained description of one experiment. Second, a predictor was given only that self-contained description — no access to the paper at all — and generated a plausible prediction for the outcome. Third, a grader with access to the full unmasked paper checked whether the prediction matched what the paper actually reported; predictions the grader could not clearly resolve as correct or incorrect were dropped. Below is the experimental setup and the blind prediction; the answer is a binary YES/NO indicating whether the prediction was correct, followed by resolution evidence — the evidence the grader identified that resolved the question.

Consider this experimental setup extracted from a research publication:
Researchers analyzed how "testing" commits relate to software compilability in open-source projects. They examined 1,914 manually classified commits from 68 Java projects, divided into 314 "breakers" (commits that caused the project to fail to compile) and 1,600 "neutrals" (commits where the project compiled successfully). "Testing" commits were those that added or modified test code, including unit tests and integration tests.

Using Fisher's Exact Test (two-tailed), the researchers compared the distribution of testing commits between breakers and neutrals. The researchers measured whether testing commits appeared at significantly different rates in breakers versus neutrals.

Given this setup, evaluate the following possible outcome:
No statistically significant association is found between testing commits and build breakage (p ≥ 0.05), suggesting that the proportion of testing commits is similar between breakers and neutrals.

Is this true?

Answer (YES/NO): YES